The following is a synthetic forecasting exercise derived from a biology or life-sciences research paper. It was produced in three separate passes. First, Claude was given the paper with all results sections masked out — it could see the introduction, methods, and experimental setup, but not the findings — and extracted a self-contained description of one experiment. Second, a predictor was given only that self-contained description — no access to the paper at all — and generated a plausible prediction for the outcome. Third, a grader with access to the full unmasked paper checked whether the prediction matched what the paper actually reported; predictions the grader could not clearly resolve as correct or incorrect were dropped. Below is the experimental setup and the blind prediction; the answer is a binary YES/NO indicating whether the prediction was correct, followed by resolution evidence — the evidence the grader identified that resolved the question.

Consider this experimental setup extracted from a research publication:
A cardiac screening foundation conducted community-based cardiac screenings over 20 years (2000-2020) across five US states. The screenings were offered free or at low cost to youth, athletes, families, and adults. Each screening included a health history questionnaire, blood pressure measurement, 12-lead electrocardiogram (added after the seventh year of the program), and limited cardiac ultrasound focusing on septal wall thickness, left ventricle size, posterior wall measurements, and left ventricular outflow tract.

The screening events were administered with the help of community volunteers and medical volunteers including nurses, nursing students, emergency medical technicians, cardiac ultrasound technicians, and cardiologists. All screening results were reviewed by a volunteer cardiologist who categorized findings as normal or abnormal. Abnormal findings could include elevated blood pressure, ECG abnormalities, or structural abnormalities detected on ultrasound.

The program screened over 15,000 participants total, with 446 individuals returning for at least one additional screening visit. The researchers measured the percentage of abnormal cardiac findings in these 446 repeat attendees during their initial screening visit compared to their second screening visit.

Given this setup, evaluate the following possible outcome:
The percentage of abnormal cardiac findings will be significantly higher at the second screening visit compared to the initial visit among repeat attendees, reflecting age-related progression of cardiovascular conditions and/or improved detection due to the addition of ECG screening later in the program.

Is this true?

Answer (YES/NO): YES